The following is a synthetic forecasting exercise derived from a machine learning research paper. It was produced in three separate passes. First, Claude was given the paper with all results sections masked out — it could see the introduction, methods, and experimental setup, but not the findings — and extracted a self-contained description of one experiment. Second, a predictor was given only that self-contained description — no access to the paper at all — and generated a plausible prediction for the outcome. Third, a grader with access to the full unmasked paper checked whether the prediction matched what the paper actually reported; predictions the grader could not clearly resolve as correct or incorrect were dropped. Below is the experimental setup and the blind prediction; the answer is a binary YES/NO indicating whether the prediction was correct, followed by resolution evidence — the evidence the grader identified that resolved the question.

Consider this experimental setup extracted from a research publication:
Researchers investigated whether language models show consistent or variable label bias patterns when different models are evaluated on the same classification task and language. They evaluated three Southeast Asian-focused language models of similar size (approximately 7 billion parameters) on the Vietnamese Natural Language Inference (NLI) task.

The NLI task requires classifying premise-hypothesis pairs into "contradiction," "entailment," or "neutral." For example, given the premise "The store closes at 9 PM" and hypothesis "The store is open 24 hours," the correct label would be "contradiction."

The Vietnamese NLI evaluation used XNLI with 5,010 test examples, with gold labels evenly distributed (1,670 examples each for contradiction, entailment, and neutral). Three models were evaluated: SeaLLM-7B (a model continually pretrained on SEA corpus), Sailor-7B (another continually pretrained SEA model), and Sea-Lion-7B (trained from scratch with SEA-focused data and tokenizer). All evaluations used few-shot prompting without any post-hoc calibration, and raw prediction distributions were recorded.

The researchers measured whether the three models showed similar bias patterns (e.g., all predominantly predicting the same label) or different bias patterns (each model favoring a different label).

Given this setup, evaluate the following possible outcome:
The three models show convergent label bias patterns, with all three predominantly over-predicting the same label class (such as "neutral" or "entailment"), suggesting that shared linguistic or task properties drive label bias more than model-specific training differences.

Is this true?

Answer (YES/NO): NO